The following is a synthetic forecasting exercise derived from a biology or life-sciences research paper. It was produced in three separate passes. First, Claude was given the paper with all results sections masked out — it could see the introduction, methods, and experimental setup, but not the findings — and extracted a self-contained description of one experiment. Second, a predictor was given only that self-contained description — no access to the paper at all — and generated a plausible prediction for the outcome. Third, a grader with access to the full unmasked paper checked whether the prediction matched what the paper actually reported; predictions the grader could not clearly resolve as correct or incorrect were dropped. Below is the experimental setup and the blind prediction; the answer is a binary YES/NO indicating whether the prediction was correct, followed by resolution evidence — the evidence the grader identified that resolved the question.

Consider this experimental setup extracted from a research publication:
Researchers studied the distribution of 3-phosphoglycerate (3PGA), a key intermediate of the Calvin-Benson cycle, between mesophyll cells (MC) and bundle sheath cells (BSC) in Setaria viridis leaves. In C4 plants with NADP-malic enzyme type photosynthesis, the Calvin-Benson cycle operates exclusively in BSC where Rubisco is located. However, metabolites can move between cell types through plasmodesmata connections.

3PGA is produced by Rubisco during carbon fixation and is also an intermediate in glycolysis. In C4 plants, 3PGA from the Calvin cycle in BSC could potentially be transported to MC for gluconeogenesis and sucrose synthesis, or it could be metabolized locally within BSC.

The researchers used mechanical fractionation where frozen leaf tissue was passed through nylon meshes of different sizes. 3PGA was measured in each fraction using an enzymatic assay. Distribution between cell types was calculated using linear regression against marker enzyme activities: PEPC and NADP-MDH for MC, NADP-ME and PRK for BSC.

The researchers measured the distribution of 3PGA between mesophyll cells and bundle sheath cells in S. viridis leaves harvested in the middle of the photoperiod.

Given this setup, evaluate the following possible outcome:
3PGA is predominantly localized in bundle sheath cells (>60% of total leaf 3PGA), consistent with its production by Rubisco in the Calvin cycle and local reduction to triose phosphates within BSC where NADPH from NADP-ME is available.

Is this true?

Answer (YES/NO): YES